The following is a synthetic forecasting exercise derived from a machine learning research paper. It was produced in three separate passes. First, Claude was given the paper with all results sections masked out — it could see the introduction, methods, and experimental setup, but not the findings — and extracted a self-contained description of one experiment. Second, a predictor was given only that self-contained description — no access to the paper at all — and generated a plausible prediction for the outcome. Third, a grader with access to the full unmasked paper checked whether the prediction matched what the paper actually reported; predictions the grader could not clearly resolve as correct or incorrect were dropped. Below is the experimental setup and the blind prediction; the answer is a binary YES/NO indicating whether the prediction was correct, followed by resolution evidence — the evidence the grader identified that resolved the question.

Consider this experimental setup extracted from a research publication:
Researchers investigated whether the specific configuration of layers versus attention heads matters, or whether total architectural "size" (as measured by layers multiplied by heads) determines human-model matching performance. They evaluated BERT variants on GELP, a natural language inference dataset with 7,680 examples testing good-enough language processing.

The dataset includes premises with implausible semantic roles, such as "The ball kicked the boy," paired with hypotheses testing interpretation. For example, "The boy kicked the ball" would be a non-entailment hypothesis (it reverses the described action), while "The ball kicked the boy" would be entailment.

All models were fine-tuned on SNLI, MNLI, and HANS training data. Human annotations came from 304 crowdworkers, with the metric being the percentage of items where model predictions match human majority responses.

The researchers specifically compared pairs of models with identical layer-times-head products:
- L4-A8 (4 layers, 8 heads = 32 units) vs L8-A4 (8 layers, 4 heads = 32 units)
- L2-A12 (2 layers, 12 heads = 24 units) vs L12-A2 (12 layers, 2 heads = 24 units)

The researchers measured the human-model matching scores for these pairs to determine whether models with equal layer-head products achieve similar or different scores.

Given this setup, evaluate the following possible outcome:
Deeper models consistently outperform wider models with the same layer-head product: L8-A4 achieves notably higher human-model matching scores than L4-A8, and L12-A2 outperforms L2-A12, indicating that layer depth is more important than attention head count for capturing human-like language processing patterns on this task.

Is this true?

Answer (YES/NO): NO